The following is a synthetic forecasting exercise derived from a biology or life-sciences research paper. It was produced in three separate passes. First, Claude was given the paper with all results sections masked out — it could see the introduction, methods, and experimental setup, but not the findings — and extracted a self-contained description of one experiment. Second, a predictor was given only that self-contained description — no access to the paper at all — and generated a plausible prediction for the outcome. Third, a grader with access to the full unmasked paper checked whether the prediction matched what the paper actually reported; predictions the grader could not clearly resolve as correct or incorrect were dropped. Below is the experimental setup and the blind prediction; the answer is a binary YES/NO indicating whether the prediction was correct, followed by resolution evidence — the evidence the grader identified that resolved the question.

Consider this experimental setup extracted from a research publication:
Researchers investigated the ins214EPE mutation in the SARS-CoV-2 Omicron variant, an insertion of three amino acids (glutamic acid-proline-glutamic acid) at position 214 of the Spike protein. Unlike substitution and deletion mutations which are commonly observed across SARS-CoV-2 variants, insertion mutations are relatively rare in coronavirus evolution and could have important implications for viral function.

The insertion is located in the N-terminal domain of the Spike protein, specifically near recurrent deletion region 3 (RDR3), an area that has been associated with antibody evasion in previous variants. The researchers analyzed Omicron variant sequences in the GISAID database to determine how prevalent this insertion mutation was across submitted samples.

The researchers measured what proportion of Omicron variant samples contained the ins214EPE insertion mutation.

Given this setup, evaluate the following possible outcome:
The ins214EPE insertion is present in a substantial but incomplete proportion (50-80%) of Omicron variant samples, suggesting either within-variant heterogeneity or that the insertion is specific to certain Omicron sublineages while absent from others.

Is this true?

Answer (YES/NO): NO